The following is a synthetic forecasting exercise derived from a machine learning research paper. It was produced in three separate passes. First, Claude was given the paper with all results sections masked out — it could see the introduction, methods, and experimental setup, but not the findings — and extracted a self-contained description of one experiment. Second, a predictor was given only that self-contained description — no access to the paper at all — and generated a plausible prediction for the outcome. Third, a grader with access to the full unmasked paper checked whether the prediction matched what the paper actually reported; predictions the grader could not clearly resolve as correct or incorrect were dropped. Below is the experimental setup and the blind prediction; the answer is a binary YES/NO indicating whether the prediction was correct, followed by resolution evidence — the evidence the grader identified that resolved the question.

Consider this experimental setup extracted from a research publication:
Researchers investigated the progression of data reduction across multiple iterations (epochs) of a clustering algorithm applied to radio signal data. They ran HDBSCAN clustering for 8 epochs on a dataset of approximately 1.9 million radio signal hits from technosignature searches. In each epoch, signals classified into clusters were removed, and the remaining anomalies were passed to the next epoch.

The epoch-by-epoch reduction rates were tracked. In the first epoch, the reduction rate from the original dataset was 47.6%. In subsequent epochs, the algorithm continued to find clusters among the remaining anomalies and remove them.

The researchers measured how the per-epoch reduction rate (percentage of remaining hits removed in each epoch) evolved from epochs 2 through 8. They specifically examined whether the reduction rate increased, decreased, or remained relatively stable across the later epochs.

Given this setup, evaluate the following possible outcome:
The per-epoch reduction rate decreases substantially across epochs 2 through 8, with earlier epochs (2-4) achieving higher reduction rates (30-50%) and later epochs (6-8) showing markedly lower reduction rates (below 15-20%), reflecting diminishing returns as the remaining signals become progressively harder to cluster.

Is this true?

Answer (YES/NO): NO